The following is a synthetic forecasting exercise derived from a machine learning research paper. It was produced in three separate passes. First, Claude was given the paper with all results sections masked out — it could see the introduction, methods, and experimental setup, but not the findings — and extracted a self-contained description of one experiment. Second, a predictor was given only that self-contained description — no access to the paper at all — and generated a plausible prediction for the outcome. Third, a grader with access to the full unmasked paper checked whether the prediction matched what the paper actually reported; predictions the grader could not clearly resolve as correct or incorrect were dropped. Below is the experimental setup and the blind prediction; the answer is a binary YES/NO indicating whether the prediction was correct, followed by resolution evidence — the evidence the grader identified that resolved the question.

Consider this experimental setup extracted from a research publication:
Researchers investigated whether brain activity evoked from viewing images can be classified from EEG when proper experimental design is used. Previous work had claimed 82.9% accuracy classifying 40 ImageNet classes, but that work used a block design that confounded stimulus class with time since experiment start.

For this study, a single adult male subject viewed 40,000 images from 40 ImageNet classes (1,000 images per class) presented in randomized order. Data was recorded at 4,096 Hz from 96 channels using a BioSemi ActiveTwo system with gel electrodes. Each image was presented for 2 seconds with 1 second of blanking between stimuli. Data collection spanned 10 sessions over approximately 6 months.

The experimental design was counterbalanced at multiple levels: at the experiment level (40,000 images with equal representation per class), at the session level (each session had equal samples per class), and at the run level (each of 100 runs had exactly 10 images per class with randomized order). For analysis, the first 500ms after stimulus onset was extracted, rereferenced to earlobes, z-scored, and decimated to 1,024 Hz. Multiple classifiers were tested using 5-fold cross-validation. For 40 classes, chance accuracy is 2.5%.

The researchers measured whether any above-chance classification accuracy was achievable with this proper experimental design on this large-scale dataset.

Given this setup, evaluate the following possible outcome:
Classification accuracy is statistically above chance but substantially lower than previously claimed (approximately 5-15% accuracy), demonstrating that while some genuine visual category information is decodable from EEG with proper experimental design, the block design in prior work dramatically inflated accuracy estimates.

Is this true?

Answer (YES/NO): YES